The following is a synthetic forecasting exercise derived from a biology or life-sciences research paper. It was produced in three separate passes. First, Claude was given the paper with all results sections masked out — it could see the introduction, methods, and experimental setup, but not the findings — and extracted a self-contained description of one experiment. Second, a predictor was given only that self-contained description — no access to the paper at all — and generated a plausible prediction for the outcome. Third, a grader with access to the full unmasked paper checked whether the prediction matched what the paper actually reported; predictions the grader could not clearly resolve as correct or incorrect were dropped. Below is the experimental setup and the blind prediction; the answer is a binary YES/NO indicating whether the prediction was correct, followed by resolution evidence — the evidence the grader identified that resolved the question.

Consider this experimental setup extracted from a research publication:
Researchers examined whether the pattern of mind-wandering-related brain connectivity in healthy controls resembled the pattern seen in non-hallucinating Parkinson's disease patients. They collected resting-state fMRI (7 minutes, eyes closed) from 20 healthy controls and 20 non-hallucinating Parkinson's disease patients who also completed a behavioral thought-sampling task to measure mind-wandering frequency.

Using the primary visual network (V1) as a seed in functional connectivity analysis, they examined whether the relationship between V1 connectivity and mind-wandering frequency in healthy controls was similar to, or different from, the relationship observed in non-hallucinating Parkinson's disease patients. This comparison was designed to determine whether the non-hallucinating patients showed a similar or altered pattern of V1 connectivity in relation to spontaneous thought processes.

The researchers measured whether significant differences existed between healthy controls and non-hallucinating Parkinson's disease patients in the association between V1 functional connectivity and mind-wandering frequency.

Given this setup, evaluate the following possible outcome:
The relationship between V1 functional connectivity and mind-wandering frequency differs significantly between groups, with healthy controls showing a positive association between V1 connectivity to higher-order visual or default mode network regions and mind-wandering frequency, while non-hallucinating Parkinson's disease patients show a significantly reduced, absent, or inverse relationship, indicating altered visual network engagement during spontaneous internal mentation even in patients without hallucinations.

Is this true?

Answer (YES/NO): YES